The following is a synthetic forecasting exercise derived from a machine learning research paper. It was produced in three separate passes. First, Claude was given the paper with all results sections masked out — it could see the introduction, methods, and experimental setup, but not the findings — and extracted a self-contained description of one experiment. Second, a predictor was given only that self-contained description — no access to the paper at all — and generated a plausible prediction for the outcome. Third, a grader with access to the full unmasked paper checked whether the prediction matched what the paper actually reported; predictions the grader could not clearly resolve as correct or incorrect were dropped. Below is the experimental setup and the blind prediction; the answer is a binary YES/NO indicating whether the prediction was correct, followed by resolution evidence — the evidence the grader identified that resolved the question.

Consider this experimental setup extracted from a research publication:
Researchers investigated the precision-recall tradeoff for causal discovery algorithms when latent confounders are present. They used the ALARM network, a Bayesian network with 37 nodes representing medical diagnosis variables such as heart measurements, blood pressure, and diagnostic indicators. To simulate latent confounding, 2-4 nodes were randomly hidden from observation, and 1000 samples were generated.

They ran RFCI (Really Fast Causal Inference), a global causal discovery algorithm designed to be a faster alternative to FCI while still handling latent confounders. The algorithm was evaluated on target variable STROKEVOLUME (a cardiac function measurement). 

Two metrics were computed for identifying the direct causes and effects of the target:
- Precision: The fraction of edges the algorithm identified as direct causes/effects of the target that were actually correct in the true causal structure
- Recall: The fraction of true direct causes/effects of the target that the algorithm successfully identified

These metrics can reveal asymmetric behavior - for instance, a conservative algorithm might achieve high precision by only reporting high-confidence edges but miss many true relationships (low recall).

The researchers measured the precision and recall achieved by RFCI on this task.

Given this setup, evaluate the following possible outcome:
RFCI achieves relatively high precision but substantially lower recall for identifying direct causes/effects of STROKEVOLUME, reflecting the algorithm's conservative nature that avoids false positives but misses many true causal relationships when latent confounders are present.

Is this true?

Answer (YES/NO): NO